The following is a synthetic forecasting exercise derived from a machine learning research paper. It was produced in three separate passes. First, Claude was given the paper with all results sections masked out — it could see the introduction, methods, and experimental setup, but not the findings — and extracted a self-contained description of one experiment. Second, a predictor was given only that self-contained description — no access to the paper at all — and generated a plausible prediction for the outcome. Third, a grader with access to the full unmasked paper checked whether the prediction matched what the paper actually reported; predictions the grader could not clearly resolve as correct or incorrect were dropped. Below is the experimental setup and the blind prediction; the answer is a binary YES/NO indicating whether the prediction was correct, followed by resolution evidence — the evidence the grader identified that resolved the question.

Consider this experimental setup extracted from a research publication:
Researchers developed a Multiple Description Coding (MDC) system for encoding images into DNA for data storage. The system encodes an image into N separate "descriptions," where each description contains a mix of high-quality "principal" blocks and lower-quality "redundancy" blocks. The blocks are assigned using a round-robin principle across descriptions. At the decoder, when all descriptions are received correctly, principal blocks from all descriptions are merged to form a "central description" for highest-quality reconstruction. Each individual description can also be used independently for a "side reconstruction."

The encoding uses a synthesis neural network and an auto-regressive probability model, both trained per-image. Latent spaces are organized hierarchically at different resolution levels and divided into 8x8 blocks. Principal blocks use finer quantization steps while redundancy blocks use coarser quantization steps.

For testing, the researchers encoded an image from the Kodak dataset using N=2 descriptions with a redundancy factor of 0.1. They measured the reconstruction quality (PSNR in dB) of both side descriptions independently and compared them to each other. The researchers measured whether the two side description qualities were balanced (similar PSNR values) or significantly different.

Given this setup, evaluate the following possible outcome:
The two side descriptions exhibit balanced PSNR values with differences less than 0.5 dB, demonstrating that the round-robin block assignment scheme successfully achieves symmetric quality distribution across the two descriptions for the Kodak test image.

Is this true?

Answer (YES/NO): YES